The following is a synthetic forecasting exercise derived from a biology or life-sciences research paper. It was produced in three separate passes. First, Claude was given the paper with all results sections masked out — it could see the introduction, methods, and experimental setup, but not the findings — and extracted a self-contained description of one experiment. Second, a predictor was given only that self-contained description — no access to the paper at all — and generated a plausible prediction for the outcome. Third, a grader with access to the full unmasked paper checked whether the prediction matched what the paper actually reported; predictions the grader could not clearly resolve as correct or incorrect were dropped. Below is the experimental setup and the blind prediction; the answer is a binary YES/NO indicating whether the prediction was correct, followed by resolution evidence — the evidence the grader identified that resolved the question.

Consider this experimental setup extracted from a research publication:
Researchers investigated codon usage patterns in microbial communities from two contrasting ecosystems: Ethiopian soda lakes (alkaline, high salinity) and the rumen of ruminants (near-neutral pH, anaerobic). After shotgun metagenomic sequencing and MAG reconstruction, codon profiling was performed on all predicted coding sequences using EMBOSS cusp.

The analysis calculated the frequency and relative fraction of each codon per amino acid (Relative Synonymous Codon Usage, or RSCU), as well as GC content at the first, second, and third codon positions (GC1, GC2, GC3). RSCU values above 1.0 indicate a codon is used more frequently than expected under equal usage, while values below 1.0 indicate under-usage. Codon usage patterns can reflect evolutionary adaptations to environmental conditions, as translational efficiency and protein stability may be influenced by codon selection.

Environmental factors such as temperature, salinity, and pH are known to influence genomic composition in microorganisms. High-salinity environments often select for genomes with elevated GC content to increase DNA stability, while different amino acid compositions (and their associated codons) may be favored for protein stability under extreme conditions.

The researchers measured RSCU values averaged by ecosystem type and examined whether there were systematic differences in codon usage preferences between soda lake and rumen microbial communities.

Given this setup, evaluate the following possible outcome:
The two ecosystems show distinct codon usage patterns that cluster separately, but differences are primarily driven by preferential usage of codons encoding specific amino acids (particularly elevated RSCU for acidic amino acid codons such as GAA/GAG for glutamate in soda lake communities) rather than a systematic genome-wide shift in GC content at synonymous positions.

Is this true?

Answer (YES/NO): NO